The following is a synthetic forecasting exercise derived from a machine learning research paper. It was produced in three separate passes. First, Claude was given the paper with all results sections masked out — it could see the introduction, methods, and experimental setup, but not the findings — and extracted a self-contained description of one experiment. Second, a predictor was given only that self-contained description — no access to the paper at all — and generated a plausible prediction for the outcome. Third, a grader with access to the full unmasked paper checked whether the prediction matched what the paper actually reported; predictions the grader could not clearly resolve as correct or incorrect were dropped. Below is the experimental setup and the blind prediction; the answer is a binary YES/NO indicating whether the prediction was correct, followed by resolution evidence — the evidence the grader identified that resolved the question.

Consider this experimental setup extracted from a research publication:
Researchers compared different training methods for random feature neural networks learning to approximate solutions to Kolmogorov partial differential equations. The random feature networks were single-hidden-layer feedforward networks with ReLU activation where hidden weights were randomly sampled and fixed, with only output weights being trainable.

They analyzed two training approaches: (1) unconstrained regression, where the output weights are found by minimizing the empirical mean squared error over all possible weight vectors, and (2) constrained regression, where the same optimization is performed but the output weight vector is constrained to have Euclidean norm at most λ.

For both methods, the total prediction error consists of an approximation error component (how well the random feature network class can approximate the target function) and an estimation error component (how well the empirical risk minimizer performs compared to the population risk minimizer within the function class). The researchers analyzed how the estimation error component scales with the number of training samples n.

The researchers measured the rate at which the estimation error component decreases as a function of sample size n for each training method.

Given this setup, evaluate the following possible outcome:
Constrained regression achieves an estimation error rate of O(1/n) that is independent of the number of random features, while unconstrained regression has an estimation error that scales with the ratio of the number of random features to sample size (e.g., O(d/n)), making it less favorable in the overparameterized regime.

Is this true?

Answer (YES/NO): NO